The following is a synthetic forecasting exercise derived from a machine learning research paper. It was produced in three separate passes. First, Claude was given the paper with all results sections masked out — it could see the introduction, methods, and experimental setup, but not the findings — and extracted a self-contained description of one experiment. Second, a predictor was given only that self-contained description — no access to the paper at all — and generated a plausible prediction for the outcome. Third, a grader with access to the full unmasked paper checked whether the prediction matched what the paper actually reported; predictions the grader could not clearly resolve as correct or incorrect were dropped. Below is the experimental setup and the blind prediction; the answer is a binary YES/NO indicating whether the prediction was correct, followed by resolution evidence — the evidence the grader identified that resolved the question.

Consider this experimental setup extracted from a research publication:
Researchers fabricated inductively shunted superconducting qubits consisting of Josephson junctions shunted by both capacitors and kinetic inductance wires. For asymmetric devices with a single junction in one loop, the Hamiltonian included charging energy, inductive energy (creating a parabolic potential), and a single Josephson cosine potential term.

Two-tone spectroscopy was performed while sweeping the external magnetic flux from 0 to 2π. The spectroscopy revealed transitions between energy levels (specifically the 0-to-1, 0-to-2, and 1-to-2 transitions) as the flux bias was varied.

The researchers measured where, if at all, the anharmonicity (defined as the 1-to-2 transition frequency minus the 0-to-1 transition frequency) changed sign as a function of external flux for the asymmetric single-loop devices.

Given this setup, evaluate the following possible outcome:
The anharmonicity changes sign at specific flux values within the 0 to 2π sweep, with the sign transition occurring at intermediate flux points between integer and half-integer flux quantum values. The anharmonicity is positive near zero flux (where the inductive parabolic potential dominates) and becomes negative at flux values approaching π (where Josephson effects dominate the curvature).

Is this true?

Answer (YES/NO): NO